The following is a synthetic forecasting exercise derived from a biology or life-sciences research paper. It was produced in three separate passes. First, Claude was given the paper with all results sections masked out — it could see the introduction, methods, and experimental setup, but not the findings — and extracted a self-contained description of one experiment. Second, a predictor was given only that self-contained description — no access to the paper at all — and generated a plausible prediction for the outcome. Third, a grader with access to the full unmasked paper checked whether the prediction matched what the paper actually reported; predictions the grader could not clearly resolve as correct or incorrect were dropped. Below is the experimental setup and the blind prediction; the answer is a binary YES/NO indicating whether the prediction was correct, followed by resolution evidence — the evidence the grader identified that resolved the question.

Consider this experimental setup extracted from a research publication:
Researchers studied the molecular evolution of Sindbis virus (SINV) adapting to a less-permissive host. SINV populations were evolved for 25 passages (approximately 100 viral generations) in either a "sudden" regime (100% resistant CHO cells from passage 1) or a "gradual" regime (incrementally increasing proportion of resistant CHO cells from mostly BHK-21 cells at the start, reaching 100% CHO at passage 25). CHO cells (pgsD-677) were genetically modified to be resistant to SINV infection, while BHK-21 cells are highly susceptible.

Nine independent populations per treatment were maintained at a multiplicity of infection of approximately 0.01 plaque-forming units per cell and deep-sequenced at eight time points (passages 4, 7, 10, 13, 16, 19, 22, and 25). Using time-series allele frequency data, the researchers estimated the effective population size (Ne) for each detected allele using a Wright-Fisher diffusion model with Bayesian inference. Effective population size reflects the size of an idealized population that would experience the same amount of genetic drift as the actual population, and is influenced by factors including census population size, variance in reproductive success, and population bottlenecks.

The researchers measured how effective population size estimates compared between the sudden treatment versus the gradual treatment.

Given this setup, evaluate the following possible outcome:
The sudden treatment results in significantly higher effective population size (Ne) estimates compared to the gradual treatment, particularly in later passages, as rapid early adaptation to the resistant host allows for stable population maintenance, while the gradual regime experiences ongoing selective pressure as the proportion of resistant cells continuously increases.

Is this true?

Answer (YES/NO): NO